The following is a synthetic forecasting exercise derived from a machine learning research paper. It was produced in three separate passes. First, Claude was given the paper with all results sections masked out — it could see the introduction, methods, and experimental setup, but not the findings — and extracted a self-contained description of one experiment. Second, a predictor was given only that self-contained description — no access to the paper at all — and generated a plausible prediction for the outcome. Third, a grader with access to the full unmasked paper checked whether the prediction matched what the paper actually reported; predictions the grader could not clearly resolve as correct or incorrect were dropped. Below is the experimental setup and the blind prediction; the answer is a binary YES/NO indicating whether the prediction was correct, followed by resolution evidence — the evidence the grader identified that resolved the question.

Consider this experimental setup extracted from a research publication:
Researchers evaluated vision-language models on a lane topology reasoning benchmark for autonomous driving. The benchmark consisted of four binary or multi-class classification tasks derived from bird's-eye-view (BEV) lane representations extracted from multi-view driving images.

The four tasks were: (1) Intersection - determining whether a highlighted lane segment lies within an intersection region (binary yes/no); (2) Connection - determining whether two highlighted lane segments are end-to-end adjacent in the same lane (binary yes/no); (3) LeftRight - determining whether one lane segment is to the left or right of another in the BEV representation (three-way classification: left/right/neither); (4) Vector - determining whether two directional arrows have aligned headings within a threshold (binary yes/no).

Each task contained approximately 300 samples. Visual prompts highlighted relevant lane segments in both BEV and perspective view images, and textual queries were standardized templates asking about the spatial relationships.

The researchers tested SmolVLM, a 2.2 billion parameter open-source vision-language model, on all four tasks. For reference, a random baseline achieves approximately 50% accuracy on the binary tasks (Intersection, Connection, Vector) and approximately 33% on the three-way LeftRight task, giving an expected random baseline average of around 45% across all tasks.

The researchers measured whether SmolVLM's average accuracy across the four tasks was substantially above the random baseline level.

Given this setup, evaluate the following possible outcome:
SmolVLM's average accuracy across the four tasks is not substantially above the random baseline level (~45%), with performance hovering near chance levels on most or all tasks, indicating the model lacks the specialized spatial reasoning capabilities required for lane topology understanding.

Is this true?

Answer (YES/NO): YES